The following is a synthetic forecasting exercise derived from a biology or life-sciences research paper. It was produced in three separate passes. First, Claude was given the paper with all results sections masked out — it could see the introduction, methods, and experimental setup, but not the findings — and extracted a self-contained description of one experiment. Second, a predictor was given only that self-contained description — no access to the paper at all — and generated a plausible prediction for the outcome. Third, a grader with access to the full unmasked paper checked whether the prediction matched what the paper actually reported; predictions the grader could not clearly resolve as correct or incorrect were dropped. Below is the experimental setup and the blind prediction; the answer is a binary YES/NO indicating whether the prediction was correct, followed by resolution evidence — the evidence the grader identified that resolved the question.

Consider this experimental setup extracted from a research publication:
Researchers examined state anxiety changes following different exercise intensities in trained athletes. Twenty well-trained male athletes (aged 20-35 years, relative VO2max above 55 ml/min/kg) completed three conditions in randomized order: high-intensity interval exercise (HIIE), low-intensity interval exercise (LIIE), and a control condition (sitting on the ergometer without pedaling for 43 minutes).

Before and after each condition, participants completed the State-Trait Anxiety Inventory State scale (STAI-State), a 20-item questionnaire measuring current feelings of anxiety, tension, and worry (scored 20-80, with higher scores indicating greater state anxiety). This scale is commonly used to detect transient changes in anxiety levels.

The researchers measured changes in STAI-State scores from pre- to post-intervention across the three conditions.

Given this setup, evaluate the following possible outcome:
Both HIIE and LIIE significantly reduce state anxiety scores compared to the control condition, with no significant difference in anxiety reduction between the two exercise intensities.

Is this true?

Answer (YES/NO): NO